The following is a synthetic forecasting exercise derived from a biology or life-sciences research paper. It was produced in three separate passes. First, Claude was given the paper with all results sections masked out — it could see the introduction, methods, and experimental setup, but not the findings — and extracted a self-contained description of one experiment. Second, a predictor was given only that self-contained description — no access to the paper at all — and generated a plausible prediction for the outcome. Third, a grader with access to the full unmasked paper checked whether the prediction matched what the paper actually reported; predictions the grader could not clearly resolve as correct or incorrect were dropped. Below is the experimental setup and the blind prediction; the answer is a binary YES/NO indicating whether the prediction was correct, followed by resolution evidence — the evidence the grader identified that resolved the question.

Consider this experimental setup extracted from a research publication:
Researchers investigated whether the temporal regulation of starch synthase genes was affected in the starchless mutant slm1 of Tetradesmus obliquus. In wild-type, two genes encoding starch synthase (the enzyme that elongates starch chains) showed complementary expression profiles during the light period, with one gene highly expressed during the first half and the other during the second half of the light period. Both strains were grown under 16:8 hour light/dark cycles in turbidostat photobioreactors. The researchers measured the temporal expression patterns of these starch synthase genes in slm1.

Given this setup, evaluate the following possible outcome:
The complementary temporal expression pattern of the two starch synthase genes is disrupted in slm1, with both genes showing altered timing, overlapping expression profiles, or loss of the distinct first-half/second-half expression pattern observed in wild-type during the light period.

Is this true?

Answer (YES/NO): YES